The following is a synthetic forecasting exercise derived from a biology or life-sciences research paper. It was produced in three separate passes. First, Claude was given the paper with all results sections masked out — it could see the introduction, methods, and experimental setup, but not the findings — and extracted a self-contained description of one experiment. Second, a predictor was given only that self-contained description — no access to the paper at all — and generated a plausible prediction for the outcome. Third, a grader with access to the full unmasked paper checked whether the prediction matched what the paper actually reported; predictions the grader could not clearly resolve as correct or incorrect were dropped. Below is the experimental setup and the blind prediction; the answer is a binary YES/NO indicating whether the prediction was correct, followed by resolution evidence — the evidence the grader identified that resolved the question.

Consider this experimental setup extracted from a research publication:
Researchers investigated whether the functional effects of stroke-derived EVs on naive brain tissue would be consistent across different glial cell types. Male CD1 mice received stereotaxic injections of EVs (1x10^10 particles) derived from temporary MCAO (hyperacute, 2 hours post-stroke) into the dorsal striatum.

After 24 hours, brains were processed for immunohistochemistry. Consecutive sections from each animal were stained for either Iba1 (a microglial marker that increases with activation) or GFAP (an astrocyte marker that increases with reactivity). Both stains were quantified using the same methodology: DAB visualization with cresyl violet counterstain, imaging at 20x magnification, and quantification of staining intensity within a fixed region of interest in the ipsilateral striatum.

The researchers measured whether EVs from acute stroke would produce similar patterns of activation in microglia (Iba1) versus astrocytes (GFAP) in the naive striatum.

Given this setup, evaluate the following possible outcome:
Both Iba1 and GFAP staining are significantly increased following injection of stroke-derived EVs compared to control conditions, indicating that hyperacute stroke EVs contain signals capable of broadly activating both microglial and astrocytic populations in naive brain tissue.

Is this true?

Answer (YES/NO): NO